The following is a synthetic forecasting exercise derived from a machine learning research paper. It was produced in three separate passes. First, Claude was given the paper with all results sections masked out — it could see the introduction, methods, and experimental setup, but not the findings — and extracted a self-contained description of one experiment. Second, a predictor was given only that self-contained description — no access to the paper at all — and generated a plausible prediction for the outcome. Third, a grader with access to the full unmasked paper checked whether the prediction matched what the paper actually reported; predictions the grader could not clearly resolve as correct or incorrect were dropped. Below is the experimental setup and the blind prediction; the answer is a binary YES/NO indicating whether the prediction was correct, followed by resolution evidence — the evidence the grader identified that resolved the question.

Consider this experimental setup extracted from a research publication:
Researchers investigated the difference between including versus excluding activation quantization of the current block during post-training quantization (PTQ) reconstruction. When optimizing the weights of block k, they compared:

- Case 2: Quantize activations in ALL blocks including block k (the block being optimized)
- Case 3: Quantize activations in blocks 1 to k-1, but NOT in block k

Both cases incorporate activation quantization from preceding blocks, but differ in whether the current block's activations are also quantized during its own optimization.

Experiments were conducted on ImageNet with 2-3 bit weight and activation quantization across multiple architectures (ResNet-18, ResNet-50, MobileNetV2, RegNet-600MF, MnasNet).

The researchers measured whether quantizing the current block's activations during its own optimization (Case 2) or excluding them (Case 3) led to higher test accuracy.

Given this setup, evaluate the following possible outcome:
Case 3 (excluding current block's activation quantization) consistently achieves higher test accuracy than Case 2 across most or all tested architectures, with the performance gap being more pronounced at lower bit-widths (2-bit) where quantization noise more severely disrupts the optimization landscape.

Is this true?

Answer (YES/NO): YES